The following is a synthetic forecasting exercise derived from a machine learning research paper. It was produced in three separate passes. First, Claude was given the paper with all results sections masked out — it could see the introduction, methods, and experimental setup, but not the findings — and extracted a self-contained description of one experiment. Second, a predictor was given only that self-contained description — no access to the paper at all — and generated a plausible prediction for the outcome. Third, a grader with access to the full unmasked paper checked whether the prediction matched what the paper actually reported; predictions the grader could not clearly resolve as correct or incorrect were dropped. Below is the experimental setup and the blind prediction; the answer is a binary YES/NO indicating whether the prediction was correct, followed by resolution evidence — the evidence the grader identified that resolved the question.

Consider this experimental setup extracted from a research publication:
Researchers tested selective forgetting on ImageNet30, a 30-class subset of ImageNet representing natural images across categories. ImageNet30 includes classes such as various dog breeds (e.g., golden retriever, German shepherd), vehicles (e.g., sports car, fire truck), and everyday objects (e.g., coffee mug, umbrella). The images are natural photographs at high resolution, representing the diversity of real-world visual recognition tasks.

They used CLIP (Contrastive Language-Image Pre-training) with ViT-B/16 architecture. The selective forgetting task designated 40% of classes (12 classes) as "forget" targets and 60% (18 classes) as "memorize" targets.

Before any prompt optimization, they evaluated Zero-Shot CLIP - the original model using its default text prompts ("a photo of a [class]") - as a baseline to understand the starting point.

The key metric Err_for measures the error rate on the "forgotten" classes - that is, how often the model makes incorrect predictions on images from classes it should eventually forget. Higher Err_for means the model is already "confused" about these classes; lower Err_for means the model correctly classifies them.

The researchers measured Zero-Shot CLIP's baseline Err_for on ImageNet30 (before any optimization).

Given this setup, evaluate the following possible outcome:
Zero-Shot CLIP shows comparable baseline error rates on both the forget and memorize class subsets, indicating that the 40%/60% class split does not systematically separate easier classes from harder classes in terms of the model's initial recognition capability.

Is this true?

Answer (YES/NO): YES